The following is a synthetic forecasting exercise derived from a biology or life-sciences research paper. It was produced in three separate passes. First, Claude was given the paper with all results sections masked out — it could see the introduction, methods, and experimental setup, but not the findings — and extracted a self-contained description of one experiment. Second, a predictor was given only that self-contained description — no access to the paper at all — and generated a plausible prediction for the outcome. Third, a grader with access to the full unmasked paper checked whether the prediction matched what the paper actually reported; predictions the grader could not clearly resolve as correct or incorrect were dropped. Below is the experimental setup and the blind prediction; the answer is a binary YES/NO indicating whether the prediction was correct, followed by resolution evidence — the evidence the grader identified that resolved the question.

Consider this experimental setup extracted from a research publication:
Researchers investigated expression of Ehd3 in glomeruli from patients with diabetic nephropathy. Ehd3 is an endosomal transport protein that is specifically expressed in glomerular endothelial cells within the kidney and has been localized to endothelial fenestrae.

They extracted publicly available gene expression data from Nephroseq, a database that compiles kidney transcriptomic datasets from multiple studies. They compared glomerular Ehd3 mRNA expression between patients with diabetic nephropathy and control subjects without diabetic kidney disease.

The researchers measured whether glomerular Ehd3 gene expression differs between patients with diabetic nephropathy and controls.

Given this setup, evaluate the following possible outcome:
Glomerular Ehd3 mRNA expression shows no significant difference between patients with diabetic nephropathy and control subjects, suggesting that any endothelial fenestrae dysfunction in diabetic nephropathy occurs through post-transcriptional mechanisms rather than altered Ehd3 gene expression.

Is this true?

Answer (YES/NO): NO